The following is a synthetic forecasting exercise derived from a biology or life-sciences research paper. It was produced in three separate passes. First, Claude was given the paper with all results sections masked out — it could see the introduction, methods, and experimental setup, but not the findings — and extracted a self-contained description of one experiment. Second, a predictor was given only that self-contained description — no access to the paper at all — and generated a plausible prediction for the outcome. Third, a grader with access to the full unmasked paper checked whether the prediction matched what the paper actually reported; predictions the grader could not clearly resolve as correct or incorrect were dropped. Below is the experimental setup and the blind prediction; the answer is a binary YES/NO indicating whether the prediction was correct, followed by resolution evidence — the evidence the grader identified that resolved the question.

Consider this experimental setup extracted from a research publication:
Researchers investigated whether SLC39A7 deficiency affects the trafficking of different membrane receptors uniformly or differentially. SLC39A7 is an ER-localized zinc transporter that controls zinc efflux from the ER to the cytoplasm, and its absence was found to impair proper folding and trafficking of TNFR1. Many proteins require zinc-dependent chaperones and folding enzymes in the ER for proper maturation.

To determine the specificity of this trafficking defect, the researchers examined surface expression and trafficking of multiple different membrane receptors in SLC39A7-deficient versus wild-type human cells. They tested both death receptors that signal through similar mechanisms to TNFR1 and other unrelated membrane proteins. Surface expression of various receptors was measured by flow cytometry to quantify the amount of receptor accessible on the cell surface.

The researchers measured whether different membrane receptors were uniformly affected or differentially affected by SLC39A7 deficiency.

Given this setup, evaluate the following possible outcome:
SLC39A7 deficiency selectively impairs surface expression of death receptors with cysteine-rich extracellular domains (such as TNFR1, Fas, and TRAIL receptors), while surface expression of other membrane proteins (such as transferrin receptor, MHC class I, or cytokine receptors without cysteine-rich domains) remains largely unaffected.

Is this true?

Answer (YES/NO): NO